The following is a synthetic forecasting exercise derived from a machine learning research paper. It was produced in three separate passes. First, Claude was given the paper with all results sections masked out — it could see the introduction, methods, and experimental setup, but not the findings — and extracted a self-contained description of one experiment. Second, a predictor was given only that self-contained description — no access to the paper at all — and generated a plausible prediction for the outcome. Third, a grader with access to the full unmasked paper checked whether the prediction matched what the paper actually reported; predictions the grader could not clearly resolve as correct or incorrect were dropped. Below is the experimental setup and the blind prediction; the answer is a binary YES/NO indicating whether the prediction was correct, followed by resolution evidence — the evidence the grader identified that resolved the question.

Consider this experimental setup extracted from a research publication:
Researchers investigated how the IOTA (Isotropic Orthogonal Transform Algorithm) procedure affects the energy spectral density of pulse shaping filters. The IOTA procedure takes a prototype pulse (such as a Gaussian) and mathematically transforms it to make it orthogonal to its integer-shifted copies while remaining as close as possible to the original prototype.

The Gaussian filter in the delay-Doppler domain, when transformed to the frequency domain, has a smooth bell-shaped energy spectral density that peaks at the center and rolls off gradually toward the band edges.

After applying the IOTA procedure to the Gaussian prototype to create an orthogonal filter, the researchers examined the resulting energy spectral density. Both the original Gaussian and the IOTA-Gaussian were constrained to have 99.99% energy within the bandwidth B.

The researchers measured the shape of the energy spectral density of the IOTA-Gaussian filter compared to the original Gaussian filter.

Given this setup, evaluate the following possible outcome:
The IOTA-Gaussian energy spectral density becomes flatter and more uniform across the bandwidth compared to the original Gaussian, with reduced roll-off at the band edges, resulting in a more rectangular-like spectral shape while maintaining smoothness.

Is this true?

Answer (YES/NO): NO